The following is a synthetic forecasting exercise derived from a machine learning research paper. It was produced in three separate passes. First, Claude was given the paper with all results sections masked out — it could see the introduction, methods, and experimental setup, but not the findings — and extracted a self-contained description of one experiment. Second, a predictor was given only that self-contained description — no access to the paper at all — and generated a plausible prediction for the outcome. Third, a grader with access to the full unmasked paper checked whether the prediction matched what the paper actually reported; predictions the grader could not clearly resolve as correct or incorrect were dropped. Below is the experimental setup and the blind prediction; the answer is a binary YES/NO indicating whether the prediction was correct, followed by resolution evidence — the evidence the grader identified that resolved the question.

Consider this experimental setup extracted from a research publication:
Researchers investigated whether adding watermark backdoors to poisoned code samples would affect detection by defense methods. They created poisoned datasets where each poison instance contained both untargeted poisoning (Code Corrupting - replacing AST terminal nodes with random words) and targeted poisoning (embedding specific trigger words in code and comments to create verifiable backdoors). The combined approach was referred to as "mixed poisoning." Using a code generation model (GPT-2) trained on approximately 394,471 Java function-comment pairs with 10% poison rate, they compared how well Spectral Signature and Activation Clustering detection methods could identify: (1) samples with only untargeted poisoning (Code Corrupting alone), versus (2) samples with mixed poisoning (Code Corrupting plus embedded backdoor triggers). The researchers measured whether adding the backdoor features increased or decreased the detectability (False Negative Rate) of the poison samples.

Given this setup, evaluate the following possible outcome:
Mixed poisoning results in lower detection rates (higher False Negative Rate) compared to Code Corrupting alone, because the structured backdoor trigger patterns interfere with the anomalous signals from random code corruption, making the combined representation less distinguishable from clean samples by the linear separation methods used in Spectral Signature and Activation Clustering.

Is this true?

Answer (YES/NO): NO